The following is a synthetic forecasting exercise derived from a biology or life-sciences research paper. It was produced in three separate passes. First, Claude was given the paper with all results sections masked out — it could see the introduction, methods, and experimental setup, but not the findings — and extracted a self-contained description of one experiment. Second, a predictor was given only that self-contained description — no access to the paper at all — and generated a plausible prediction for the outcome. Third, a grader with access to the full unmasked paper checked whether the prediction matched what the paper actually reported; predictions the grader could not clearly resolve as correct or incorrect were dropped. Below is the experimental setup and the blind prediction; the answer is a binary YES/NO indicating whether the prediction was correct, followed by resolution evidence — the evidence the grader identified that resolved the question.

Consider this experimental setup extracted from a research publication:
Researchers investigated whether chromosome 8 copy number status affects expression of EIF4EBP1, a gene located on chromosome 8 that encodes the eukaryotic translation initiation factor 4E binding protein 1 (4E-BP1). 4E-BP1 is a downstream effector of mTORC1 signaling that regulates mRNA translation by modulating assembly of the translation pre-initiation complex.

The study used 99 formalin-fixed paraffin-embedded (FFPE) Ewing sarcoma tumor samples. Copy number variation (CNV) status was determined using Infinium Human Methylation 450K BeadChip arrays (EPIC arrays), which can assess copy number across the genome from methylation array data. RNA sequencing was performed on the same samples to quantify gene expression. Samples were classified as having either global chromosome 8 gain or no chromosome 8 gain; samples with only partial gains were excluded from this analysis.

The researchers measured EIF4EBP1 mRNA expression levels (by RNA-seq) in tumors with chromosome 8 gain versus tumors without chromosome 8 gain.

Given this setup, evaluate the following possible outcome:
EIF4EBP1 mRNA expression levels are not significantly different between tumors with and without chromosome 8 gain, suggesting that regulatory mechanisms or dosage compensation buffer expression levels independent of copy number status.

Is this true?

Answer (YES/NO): NO